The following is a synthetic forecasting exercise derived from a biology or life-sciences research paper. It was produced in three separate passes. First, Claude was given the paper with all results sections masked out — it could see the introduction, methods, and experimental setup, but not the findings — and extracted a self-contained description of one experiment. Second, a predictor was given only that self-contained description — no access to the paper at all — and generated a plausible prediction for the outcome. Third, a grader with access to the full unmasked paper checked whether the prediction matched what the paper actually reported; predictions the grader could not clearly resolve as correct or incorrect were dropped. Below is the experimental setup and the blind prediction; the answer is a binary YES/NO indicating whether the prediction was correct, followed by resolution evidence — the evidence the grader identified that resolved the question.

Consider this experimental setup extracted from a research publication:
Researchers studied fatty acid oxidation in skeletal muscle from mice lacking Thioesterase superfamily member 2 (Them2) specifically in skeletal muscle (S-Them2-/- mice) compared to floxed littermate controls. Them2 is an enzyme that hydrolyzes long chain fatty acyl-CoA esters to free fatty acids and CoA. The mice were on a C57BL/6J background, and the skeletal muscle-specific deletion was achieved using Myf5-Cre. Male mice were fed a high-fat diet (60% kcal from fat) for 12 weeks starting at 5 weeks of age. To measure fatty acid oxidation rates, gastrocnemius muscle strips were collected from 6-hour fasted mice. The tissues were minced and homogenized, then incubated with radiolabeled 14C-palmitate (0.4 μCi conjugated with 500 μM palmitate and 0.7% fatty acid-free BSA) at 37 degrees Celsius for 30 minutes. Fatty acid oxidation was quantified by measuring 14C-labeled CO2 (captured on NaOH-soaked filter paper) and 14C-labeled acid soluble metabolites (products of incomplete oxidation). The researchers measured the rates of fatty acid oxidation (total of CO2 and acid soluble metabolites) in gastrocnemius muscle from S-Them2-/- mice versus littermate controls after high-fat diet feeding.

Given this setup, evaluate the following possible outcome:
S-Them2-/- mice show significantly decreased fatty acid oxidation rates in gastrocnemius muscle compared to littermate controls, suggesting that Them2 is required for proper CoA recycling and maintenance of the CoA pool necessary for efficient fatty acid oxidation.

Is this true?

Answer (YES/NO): NO